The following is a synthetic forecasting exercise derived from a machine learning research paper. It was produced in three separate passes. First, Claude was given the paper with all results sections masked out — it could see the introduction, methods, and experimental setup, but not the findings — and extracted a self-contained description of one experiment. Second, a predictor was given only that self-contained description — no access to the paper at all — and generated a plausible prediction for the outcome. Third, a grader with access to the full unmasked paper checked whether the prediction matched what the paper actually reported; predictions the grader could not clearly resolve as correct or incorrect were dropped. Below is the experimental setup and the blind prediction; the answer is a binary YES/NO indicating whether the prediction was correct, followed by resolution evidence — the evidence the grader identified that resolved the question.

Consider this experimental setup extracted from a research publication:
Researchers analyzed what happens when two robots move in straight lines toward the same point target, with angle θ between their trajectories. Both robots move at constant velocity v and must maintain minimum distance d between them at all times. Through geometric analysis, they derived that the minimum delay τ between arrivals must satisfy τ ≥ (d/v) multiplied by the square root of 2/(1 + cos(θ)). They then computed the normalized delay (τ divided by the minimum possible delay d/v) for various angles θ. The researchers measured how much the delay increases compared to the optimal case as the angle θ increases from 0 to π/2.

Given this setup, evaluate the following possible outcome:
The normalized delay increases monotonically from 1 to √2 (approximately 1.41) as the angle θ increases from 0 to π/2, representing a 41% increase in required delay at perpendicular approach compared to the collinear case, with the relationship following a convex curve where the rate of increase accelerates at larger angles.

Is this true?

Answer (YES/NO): YES